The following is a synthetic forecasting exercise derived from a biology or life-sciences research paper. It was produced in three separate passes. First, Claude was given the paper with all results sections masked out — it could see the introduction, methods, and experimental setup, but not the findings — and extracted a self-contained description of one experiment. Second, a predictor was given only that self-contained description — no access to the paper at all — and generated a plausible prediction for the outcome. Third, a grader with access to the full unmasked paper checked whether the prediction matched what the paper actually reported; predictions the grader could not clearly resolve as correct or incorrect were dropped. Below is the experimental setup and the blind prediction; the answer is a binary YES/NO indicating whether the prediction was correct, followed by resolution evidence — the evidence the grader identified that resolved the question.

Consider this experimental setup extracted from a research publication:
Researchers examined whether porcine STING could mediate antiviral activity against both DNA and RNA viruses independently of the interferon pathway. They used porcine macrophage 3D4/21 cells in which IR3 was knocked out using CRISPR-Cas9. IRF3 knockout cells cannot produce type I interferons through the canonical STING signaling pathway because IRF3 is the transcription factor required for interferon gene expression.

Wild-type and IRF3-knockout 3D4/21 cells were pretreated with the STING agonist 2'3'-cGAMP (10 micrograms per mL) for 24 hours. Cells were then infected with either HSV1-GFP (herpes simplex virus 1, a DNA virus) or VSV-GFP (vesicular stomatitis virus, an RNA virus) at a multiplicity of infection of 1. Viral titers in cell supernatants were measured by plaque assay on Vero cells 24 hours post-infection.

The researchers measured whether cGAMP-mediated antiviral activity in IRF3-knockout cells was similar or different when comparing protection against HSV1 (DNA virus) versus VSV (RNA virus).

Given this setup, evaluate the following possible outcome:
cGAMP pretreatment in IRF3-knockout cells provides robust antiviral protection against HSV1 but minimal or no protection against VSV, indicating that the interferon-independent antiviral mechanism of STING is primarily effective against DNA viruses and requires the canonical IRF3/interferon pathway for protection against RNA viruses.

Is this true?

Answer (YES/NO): NO